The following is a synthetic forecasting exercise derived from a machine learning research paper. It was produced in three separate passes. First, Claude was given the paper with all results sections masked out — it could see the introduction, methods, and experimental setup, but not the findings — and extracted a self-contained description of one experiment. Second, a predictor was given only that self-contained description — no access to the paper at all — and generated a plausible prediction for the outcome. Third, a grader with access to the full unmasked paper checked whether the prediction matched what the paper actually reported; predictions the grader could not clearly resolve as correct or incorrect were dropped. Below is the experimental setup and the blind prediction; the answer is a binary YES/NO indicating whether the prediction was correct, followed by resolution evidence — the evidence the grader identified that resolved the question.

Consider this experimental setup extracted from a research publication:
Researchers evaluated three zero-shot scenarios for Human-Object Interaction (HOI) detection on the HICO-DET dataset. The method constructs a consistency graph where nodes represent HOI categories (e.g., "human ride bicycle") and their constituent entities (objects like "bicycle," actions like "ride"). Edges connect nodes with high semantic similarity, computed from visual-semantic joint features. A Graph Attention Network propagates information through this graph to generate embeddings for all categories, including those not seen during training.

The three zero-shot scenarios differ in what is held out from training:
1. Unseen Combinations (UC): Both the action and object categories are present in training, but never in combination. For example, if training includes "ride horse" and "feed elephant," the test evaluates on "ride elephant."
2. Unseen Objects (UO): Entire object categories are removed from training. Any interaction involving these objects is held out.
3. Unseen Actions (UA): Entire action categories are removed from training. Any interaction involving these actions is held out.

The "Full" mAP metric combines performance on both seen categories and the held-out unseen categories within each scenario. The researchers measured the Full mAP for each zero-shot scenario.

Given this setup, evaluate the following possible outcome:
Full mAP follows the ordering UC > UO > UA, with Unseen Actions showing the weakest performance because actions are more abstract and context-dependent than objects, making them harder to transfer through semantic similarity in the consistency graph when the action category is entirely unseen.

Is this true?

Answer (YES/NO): NO